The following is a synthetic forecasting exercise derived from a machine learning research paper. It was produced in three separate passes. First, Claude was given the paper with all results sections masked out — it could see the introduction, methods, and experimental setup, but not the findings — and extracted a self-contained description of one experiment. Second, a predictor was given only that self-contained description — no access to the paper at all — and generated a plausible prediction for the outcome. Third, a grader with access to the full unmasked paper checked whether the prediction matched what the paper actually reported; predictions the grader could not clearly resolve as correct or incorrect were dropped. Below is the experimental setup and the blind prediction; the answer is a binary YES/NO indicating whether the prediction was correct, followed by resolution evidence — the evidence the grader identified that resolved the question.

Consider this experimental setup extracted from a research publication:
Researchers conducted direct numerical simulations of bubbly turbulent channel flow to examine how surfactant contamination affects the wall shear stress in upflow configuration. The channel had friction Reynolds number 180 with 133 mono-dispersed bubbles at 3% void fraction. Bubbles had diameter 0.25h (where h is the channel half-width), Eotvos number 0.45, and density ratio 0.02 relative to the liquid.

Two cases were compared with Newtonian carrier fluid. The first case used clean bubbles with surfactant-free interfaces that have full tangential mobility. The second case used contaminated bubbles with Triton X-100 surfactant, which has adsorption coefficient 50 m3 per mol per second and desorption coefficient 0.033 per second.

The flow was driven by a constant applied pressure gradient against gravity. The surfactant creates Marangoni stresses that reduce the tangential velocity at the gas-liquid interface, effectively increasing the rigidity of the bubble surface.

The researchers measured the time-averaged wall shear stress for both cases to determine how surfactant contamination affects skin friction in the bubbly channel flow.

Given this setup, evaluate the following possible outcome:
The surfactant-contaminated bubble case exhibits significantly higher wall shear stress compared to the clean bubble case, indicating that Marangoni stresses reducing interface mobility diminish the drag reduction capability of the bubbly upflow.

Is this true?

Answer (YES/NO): NO